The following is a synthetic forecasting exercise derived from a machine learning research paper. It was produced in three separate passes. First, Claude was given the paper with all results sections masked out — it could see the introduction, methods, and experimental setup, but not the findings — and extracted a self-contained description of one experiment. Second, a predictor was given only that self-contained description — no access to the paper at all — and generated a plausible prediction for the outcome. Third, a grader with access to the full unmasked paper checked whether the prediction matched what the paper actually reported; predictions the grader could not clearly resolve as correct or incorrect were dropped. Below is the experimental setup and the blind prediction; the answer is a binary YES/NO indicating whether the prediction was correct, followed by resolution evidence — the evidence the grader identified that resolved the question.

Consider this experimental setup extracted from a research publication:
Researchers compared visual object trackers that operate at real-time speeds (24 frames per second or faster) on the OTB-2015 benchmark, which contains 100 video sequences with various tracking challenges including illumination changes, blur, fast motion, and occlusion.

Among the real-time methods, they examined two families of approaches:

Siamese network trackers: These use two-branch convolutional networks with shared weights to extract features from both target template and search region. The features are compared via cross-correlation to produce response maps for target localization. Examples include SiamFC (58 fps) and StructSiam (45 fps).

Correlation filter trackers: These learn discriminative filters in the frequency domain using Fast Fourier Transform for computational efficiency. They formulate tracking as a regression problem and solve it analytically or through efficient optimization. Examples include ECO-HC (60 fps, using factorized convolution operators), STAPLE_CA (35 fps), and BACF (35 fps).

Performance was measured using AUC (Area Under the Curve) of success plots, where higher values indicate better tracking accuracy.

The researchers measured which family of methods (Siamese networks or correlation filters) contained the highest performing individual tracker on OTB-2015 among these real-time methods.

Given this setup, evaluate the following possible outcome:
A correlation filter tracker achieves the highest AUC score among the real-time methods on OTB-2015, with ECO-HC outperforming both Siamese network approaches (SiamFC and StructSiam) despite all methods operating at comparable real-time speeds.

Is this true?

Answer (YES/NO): YES